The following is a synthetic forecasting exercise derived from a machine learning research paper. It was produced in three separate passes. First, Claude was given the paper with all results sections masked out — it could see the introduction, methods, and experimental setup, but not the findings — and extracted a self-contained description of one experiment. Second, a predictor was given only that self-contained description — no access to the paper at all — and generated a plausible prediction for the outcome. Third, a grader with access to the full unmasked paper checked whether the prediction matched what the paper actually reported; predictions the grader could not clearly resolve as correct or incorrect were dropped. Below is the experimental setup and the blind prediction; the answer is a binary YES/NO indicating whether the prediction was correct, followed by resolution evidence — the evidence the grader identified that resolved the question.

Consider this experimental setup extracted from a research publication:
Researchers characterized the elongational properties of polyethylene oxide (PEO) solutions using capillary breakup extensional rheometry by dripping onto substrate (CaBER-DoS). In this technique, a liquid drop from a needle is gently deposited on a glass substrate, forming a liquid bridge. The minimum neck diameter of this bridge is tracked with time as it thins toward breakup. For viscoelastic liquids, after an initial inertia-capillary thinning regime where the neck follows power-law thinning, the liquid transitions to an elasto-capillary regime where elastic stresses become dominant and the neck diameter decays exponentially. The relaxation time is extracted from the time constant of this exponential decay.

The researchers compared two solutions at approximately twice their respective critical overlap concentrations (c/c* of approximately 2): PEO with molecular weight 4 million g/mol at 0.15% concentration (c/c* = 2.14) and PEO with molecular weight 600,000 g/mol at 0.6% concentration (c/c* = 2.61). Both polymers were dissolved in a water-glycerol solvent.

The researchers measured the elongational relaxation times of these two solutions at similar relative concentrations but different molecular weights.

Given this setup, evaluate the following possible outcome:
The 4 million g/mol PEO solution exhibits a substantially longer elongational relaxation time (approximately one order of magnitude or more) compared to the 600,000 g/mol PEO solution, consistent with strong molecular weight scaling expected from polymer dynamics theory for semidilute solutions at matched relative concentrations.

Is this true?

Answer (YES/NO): YES